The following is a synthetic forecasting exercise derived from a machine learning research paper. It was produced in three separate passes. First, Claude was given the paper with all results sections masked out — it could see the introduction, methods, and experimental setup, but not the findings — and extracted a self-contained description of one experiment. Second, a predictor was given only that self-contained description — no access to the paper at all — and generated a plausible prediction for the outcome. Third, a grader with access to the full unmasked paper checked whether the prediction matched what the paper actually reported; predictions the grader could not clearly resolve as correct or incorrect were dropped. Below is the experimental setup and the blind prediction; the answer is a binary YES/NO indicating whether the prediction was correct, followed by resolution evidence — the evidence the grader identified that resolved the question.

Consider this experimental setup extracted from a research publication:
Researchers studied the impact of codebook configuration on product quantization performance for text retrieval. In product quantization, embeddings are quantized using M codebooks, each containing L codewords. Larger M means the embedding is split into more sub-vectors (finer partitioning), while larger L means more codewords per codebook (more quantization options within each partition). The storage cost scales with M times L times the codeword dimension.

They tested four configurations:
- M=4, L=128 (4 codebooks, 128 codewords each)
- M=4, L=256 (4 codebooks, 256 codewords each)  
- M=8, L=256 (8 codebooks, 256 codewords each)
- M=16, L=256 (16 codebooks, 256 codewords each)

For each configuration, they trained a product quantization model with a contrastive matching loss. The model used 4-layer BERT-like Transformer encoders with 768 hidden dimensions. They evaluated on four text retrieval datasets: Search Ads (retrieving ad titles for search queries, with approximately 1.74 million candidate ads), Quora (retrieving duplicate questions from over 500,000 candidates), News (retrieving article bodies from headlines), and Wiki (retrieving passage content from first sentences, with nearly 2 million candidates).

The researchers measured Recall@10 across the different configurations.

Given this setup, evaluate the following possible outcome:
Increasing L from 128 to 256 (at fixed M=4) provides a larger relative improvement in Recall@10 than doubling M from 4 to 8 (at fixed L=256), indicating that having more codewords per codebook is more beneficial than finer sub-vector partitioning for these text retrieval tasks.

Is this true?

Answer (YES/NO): NO